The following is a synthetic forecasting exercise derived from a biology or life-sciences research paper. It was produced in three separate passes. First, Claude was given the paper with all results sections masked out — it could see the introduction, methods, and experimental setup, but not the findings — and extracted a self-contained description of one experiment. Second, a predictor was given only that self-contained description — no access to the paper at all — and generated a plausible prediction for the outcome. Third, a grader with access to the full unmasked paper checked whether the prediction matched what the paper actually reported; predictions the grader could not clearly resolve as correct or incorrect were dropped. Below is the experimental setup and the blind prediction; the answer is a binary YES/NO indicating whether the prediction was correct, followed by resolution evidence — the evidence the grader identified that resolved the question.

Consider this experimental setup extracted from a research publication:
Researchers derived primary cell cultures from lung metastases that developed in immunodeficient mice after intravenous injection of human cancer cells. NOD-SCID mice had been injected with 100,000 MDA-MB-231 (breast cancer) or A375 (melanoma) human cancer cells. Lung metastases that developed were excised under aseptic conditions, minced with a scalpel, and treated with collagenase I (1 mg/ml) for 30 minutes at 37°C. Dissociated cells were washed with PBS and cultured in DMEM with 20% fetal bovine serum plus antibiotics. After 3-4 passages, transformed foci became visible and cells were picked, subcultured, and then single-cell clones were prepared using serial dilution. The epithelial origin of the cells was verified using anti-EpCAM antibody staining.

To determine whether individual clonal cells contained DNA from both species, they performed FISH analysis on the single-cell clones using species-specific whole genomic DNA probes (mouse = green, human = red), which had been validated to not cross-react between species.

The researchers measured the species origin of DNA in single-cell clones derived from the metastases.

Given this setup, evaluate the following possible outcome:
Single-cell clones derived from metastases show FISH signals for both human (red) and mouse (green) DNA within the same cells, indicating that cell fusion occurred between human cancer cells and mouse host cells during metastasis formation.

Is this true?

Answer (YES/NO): NO